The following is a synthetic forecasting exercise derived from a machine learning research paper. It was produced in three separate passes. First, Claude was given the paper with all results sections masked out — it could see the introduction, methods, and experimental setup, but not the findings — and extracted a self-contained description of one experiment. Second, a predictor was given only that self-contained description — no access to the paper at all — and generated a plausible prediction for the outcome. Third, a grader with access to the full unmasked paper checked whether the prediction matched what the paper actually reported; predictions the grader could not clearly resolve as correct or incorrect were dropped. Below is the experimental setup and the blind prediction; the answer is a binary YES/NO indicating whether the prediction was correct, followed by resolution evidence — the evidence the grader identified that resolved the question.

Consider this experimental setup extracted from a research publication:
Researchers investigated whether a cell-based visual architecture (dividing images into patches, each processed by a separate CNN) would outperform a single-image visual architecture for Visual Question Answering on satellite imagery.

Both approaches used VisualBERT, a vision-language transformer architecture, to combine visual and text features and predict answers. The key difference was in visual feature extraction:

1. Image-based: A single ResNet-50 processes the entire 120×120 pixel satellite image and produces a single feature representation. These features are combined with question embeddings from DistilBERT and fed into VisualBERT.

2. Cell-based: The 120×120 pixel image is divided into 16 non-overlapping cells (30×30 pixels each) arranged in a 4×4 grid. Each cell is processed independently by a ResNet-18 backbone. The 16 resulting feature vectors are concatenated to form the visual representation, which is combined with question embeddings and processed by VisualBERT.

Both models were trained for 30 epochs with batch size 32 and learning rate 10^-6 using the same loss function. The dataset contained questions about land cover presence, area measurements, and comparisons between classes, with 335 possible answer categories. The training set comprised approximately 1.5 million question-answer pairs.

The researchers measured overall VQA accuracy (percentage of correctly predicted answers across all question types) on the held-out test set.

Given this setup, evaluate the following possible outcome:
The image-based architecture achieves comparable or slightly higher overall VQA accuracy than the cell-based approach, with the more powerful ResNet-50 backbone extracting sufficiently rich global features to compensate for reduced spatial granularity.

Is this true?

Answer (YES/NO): NO